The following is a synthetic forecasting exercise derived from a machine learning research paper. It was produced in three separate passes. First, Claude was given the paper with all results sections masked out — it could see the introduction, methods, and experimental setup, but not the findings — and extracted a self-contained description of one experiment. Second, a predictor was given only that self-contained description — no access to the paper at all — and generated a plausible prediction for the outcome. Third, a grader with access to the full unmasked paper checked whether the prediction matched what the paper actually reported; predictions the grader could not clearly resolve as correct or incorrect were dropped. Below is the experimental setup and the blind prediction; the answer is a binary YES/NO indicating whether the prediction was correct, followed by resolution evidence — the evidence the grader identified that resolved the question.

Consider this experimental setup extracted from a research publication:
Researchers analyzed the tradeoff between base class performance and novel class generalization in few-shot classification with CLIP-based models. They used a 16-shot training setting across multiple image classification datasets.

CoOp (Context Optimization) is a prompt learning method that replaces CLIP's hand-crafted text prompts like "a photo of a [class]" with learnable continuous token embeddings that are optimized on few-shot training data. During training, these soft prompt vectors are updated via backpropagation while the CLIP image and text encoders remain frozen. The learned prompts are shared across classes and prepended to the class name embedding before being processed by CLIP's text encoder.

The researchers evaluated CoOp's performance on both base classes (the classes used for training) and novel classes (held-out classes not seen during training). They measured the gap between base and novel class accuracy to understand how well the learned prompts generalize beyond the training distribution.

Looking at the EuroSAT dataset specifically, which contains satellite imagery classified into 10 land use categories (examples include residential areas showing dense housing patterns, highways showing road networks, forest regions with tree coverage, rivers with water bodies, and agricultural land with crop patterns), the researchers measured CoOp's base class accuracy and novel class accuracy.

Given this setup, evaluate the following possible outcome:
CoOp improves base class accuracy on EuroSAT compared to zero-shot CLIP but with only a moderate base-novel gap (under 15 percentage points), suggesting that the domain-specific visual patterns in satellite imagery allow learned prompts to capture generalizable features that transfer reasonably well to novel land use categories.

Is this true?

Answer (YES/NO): NO